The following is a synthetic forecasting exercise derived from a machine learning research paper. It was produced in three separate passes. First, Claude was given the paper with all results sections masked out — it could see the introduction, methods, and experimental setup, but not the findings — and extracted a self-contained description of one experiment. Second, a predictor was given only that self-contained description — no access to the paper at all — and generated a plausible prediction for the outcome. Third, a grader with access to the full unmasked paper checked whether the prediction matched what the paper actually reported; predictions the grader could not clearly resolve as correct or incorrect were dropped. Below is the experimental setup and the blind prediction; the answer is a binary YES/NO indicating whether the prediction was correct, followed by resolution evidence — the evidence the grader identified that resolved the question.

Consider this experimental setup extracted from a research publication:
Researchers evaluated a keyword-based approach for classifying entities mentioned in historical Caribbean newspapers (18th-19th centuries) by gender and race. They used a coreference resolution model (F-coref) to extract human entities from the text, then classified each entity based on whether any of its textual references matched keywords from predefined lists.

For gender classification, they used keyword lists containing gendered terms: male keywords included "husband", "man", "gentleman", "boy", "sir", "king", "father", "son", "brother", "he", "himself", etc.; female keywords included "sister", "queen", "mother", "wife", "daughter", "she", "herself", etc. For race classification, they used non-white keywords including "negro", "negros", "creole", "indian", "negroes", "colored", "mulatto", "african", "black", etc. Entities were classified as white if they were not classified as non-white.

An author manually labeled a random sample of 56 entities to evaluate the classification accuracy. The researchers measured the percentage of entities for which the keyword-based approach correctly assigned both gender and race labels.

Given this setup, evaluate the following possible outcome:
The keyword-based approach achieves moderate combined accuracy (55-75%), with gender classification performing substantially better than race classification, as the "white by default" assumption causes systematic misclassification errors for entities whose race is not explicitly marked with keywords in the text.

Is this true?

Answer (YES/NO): NO